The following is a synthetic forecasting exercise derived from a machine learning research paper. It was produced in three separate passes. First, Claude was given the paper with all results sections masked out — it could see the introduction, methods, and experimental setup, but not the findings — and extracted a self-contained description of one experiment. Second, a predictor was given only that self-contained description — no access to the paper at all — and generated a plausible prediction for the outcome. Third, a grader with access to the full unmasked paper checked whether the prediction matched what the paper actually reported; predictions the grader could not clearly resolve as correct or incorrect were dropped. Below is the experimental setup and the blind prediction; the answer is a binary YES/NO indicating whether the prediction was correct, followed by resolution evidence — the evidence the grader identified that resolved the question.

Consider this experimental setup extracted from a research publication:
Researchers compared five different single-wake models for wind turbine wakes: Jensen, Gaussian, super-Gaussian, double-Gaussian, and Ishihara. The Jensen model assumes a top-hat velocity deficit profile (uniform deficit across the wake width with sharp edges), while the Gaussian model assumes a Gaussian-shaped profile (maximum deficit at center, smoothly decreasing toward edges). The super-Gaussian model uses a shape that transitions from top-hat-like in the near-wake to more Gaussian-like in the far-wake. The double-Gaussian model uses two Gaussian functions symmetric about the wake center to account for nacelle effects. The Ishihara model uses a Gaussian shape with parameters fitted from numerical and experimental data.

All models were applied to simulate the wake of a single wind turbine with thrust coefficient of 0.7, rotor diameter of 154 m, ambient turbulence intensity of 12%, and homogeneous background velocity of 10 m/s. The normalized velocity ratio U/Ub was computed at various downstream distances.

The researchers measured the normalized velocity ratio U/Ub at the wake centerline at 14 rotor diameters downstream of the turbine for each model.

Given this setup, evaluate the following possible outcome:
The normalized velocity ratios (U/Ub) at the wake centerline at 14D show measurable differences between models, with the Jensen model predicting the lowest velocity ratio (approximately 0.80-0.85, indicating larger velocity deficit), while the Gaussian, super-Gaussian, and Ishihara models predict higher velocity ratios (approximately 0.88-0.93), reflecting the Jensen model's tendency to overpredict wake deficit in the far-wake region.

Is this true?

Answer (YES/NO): NO